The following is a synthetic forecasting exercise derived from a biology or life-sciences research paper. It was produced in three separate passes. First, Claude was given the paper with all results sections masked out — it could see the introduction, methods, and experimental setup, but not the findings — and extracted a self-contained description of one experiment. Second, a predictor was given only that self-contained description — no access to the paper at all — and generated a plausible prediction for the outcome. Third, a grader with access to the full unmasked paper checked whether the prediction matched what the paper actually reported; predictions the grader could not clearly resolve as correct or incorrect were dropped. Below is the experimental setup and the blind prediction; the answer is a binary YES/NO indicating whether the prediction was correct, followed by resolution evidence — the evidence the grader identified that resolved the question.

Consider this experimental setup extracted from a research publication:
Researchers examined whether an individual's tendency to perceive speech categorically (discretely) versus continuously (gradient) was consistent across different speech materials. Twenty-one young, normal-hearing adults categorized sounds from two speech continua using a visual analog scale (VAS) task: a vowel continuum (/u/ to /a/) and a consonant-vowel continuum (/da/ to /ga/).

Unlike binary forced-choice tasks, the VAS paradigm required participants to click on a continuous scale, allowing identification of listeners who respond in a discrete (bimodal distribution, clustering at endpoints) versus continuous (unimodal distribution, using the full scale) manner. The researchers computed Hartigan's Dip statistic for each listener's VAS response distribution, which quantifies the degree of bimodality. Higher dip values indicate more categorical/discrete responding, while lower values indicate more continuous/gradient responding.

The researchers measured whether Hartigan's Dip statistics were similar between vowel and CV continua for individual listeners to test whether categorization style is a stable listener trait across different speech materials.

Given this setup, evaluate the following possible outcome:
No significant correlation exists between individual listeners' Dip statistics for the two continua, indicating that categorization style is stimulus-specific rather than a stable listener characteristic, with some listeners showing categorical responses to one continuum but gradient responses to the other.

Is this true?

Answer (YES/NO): NO